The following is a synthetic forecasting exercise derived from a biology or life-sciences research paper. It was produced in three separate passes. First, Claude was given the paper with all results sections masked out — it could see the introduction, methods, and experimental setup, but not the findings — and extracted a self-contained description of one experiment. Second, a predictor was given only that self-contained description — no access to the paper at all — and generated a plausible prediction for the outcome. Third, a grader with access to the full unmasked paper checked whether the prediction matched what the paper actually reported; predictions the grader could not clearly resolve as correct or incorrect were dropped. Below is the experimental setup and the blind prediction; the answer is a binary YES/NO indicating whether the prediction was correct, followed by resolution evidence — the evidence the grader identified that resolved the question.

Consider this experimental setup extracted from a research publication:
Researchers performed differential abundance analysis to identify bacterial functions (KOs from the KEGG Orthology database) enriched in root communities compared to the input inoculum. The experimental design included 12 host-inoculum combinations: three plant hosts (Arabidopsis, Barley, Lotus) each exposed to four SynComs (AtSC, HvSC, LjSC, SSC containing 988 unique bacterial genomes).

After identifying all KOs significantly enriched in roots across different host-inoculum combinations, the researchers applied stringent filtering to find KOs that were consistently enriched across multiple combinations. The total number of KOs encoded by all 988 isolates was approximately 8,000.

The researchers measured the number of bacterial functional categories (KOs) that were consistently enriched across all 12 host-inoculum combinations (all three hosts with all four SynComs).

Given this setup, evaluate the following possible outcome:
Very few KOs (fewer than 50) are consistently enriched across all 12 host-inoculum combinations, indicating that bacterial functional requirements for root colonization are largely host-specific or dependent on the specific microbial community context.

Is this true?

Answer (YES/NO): NO